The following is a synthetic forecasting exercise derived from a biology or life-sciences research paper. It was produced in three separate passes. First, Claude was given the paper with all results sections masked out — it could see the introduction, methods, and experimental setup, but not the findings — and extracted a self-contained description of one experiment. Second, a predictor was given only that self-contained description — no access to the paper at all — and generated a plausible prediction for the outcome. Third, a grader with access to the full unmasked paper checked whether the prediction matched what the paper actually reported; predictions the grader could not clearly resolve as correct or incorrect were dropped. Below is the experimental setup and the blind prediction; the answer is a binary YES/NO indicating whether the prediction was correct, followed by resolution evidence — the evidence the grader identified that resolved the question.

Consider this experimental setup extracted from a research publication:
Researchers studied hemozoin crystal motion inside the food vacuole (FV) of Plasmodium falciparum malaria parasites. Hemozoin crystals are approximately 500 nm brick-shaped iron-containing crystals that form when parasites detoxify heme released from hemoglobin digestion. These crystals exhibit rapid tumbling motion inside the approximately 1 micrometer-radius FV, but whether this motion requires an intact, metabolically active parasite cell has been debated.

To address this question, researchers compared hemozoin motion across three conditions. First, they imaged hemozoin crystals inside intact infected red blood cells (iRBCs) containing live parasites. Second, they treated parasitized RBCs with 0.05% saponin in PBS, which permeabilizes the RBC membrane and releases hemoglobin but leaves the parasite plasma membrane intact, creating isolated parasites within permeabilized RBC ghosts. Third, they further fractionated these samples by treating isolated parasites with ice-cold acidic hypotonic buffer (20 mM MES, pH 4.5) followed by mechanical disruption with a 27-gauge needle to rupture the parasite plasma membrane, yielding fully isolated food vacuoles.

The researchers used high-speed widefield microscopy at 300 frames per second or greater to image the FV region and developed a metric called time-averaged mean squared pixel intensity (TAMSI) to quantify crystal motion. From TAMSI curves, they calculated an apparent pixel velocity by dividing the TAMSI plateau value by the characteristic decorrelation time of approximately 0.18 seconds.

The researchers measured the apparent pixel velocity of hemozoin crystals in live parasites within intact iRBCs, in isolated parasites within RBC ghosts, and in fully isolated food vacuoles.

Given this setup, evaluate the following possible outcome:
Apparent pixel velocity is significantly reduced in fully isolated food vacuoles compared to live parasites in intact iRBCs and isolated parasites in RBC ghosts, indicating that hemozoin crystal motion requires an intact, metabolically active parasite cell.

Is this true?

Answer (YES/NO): NO